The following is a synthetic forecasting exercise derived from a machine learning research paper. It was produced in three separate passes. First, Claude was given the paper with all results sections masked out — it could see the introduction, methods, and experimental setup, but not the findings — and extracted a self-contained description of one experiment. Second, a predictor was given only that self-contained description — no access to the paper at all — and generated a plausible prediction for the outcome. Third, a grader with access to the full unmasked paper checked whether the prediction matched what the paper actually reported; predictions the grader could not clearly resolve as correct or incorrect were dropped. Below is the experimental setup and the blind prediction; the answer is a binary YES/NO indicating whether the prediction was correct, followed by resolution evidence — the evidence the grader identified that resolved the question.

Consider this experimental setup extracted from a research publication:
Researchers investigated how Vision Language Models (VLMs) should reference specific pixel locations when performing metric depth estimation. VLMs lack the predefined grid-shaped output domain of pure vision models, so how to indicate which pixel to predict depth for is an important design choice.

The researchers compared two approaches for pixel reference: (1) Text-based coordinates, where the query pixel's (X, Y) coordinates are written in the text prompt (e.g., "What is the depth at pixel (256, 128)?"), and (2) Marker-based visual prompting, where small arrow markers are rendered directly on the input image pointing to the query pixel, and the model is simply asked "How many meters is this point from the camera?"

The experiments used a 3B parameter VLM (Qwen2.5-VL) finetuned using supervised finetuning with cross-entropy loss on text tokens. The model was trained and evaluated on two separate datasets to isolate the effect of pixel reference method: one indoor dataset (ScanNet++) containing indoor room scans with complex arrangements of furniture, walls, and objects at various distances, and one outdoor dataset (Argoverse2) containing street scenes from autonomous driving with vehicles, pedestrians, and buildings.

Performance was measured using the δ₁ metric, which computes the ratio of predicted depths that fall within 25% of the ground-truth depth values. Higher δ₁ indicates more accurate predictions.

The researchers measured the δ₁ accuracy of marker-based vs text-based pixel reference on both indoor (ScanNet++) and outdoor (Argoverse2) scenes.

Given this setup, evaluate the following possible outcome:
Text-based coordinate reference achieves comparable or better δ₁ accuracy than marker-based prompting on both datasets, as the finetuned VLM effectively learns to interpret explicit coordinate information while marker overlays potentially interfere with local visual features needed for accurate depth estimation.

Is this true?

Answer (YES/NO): NO